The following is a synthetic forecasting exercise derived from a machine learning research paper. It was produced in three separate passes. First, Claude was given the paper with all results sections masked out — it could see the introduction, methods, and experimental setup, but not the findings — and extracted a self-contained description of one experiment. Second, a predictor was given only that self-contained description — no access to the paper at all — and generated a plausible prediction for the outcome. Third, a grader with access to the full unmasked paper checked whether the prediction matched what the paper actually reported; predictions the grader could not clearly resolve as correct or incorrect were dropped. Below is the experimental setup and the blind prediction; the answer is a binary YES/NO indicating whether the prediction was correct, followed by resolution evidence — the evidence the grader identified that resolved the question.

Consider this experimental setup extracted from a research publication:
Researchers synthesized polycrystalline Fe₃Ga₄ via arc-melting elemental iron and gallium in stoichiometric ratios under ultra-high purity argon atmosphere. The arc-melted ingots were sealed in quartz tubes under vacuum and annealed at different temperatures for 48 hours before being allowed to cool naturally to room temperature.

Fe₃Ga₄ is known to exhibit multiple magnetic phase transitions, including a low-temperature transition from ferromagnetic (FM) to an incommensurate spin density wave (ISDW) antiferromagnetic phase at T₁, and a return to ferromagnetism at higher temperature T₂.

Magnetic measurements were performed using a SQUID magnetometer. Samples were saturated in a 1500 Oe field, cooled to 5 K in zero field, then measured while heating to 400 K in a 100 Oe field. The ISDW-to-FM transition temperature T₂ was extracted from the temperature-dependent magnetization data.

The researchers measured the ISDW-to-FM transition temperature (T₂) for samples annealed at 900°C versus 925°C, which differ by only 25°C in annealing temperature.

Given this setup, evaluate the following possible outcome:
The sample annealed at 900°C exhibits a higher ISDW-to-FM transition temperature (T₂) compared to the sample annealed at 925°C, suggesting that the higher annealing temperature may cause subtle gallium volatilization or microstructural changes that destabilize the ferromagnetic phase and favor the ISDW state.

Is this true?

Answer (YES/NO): NO